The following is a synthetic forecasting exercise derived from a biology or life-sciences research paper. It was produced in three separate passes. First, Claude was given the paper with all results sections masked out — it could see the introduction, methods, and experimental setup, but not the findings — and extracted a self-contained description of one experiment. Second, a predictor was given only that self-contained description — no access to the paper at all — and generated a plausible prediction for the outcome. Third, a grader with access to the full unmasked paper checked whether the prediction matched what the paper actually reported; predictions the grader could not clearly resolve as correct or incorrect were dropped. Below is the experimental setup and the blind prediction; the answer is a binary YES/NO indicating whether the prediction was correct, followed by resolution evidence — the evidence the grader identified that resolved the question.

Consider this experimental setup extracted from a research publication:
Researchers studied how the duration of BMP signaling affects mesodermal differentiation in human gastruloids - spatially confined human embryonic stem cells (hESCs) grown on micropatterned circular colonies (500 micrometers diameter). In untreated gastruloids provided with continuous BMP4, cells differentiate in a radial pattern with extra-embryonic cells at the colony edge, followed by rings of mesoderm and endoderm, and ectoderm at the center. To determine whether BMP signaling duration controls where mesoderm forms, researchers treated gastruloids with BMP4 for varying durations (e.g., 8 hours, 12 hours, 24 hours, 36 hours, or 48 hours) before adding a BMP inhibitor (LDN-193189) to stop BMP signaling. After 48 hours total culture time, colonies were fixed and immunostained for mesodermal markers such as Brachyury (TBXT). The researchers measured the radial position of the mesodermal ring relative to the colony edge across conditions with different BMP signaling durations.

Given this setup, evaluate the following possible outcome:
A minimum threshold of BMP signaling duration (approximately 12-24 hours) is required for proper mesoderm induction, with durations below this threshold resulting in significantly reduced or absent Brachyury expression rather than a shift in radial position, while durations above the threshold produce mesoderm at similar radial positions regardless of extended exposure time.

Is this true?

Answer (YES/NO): NO